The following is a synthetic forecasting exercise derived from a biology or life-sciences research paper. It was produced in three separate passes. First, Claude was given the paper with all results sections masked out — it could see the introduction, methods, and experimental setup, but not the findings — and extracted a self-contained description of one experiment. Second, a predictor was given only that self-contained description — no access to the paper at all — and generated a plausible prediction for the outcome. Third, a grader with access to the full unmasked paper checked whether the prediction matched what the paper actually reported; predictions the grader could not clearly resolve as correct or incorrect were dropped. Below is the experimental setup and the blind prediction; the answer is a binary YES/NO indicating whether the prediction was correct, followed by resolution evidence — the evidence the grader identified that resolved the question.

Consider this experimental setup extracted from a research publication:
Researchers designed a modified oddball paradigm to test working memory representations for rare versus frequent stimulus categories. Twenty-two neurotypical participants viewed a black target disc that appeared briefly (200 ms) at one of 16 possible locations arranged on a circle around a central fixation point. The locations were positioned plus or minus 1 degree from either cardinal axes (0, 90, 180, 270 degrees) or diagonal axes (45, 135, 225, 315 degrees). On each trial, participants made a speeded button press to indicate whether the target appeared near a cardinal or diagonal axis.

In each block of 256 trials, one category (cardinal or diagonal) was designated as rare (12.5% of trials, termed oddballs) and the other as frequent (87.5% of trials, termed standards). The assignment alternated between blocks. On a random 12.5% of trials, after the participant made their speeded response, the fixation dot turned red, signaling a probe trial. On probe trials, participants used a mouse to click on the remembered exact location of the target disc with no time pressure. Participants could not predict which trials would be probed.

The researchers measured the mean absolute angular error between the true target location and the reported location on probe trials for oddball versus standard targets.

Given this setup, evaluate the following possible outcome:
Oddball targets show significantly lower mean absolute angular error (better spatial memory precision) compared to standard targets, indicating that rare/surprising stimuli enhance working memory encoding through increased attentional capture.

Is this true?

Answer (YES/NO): YES